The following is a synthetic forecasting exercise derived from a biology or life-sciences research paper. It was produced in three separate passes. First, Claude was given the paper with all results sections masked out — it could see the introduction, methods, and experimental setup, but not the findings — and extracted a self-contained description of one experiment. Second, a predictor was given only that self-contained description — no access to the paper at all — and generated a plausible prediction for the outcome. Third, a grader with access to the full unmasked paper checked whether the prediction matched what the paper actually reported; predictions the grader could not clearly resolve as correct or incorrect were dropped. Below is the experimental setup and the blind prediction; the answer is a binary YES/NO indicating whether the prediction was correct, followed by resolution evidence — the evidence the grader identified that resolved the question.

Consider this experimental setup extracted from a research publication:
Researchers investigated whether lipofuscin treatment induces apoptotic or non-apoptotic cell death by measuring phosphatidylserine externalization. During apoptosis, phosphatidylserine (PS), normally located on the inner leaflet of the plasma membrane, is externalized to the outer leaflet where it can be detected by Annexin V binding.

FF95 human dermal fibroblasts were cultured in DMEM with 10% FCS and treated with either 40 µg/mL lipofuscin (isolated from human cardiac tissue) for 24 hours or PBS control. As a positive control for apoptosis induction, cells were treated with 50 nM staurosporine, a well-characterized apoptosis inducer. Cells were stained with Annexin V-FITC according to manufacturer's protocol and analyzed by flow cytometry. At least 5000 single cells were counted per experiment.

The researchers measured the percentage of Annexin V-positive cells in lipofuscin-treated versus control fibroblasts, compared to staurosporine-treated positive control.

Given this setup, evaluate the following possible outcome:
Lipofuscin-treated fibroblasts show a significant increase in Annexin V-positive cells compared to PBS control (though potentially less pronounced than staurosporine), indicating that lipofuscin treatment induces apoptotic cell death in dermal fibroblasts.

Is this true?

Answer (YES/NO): NO